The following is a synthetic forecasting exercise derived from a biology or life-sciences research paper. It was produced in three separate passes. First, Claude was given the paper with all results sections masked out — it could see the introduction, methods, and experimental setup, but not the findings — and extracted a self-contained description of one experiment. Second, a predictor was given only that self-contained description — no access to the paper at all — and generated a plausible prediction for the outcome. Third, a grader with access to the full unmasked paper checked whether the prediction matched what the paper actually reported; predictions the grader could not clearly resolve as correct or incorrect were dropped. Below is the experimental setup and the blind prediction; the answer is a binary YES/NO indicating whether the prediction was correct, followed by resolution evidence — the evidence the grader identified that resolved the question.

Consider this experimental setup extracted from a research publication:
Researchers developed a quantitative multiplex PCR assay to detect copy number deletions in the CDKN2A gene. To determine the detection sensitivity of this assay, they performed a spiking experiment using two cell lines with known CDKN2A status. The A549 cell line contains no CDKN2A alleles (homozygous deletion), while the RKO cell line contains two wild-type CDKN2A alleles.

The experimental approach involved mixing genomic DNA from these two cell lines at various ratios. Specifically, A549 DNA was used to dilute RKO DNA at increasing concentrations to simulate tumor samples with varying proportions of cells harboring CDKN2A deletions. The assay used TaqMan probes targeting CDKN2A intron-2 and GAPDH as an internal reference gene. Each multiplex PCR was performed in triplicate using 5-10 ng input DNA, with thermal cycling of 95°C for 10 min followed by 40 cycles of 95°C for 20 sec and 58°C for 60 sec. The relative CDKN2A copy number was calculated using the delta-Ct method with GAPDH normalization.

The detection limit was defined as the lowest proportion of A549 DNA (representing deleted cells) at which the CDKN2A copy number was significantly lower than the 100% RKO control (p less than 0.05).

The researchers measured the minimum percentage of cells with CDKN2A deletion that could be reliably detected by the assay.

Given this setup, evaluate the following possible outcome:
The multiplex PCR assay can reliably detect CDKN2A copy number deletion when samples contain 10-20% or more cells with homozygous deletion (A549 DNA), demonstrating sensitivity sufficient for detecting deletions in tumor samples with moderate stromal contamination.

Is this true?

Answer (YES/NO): NO